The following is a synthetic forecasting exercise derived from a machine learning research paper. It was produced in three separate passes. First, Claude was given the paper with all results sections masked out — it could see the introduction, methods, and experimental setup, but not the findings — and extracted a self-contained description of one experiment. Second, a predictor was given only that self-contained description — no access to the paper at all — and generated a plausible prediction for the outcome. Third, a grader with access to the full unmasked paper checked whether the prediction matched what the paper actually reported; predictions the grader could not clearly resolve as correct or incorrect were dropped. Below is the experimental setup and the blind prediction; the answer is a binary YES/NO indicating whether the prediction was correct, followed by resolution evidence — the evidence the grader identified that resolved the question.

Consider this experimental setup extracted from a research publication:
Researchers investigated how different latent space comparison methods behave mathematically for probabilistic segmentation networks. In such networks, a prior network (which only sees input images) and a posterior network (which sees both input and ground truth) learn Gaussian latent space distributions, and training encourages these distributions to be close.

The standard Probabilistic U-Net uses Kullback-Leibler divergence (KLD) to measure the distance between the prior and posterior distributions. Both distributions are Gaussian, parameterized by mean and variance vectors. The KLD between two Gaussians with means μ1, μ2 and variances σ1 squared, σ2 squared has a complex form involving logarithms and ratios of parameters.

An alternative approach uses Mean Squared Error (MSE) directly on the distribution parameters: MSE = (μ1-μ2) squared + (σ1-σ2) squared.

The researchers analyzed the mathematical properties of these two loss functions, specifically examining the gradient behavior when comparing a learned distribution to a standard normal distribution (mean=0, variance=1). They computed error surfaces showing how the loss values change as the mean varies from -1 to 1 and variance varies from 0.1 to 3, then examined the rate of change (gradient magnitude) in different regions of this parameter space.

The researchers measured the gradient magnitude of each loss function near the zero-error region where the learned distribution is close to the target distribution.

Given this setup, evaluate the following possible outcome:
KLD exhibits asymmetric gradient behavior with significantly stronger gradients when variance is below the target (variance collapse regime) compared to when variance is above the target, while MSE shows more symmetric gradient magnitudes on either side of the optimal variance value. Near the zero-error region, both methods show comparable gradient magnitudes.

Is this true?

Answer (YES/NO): NO